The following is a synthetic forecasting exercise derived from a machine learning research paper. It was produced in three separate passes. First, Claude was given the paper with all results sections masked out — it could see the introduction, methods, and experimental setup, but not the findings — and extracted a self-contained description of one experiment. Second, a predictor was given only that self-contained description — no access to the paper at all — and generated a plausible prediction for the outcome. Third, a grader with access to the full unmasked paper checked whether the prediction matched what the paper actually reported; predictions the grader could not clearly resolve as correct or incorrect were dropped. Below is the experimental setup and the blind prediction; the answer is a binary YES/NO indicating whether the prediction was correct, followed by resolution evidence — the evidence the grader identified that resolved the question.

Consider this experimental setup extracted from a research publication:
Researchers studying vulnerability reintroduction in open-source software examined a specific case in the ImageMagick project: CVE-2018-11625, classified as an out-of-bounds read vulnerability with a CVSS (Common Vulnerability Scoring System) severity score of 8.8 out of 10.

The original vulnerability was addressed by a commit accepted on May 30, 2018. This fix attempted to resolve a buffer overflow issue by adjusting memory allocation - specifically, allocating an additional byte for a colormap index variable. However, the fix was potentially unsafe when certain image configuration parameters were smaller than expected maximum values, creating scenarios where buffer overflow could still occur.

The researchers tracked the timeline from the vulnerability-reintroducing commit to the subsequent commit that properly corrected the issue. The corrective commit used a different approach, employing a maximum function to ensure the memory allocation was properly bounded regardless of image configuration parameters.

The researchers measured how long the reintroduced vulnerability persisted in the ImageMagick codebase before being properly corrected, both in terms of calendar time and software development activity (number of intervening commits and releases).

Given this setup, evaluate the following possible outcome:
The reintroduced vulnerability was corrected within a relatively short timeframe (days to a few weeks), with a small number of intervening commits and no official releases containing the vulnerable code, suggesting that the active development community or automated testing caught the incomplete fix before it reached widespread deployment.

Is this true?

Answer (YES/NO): NO